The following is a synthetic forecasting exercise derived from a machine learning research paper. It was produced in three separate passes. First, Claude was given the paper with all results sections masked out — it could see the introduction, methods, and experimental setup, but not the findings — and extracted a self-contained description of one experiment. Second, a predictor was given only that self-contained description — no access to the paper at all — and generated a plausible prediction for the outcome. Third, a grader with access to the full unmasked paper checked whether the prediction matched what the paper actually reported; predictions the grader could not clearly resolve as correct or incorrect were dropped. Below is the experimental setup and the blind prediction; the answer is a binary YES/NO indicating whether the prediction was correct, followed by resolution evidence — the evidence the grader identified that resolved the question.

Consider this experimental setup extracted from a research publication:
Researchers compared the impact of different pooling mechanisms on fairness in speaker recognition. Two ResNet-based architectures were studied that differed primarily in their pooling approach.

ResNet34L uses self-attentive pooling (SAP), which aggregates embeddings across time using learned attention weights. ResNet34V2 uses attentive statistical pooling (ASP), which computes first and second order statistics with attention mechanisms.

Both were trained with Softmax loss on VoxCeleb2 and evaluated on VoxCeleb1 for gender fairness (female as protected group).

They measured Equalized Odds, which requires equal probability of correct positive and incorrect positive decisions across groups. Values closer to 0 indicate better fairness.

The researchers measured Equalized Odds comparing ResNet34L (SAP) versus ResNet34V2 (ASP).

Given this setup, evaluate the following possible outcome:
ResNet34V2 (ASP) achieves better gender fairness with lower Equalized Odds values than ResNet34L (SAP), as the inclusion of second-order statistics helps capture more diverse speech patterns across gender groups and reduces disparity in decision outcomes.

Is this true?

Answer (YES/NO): YES